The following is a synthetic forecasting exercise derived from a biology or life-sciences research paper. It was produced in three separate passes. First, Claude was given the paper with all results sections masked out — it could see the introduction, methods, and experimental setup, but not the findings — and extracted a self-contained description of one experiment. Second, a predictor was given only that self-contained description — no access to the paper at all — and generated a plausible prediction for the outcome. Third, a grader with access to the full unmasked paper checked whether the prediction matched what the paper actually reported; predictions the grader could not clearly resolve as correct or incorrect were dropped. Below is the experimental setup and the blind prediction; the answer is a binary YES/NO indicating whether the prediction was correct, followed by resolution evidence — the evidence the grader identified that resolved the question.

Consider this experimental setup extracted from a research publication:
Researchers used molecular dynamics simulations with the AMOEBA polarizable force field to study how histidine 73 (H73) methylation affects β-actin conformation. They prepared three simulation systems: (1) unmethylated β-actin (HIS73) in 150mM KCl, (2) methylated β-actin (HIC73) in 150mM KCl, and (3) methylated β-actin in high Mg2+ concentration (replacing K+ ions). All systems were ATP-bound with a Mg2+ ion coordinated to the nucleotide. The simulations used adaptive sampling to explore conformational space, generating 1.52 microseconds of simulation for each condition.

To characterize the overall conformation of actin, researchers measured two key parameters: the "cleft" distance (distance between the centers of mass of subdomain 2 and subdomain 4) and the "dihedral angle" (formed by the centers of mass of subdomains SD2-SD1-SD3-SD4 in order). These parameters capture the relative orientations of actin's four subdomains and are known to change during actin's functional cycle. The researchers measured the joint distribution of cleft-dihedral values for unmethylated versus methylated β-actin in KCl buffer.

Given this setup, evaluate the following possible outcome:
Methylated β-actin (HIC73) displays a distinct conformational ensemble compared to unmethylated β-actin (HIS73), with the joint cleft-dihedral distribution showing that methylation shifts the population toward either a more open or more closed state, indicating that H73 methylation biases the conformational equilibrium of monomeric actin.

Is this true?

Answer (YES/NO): YES